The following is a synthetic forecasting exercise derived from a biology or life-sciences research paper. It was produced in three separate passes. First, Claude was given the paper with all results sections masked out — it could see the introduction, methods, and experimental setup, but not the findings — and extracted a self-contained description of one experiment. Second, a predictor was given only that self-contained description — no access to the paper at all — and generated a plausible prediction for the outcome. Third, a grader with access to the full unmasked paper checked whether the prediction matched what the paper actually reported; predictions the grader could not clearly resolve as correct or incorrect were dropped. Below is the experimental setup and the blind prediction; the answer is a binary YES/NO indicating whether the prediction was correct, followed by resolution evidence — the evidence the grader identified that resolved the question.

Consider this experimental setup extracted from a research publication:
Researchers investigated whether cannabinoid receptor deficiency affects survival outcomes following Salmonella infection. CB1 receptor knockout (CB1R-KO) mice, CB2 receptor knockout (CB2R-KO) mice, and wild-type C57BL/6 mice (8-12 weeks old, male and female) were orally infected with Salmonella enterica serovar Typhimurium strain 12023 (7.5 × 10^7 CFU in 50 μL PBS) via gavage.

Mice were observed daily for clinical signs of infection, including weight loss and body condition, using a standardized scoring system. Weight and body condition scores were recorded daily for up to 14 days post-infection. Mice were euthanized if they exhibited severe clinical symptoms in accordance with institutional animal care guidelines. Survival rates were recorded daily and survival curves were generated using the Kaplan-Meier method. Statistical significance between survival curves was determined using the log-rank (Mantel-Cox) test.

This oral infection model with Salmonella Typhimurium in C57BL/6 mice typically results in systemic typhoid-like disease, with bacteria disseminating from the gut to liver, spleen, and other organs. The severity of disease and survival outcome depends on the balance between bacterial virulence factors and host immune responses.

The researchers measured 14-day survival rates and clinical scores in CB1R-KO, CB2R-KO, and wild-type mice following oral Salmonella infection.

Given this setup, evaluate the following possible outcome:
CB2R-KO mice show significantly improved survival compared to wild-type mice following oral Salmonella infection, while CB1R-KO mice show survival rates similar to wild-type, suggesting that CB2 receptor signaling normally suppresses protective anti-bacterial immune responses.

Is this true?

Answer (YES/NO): NO